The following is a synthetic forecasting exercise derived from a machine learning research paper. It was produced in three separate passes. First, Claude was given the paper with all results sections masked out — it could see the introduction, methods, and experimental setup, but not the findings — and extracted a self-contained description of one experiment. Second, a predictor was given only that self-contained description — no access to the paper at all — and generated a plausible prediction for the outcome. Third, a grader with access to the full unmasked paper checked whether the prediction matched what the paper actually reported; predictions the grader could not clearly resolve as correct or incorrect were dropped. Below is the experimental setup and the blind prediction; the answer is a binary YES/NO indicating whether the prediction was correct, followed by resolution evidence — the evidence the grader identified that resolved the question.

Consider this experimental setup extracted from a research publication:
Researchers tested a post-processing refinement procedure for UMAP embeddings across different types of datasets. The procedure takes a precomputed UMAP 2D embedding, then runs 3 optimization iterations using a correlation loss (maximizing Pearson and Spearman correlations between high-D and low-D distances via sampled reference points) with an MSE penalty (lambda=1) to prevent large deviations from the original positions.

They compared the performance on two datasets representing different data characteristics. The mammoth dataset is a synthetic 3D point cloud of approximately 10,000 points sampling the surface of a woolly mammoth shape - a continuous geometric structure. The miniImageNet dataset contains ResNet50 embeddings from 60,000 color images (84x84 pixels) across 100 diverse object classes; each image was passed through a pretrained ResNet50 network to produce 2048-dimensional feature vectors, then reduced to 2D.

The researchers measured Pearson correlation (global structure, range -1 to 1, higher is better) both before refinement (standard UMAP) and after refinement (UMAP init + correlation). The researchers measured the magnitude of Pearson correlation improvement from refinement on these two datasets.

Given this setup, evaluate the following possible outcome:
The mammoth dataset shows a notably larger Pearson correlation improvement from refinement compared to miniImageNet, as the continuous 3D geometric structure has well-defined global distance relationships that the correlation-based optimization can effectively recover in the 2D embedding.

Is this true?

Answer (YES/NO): NO